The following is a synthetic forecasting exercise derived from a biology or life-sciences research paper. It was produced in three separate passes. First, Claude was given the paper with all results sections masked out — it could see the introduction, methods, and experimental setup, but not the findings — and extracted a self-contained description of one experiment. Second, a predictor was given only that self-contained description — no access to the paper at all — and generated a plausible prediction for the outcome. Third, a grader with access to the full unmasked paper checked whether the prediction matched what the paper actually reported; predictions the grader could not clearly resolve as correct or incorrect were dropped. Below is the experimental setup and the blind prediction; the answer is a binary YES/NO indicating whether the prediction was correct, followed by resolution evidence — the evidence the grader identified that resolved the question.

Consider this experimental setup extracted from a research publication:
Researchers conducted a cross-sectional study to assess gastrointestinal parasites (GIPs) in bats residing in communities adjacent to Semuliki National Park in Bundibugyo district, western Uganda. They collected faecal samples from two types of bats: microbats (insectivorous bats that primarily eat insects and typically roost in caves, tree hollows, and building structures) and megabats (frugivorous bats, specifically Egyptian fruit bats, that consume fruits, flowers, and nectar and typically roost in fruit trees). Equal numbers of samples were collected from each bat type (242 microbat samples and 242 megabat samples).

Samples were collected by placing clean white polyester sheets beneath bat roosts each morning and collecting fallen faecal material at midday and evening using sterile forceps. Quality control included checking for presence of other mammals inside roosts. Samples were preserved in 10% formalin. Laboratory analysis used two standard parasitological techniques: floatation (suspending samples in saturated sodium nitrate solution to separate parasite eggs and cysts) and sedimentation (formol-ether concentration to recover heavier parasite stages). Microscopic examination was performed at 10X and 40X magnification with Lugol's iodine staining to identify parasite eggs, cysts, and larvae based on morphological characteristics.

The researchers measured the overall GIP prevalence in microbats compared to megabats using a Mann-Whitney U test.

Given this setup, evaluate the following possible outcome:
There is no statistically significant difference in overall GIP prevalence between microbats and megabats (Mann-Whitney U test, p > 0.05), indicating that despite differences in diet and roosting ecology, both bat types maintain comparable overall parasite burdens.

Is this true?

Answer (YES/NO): NO